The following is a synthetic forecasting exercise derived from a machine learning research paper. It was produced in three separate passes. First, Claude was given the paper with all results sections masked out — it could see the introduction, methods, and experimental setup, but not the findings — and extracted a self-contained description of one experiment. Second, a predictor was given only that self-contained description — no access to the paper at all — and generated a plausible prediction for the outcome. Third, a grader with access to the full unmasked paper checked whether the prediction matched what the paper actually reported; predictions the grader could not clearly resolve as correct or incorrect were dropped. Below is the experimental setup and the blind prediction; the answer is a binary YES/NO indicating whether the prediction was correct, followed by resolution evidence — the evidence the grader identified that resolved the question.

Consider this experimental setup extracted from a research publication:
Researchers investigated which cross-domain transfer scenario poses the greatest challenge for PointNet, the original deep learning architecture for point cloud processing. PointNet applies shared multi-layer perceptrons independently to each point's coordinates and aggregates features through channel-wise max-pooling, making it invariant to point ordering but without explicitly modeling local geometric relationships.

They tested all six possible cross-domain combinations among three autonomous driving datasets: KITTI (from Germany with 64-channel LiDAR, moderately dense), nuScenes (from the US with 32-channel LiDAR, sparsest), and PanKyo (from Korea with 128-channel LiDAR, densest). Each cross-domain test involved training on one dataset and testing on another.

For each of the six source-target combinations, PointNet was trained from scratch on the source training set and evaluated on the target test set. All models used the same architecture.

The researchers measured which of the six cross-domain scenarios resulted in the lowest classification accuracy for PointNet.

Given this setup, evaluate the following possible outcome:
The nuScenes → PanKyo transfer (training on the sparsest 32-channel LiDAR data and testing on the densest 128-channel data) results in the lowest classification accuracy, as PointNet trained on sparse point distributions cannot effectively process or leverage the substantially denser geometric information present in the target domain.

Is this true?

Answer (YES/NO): NO